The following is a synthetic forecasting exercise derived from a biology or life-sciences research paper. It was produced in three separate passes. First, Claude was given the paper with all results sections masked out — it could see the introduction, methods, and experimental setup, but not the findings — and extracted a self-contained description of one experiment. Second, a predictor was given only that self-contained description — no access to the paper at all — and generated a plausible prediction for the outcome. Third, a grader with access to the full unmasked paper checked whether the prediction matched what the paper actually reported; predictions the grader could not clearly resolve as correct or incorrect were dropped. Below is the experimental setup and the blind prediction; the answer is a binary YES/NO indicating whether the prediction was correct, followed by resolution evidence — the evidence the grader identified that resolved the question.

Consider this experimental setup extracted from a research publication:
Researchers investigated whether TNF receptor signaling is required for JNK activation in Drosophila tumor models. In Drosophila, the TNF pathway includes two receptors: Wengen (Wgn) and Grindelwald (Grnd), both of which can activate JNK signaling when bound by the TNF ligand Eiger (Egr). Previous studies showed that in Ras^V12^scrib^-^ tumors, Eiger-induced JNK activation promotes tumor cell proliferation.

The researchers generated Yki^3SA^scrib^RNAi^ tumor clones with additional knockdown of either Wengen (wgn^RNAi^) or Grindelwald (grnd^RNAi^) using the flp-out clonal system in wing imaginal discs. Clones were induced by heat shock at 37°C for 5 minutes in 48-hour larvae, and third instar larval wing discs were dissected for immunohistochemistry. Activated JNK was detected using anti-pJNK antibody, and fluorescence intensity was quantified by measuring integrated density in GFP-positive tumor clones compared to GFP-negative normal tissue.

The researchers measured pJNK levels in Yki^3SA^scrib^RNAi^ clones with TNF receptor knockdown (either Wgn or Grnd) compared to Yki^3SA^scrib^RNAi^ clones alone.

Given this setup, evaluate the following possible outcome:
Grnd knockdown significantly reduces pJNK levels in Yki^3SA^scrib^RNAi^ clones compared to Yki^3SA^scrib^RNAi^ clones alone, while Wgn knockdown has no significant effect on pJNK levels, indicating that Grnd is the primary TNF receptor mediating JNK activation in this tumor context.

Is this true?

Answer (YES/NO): NO